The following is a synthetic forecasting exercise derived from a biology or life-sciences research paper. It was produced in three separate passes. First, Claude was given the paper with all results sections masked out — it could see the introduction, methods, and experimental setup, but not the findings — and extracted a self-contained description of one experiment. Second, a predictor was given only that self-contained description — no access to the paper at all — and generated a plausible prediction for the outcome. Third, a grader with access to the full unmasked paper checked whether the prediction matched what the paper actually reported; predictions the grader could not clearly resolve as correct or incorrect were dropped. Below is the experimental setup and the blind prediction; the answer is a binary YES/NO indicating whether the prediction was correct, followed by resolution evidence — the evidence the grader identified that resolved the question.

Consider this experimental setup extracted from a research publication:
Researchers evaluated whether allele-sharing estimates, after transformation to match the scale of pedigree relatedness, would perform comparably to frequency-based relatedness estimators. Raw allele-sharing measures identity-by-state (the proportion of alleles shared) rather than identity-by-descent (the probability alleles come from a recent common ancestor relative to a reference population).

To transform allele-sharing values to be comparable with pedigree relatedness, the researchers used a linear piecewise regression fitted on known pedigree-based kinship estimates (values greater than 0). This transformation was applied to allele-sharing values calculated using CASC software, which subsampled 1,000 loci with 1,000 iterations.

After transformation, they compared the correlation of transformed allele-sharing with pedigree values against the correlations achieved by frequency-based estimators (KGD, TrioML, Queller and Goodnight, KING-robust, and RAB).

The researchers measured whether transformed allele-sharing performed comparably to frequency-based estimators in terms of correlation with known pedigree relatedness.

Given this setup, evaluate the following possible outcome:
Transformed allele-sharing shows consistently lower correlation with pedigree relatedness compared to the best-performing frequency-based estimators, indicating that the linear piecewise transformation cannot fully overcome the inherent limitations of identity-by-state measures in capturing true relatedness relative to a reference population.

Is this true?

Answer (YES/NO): NO